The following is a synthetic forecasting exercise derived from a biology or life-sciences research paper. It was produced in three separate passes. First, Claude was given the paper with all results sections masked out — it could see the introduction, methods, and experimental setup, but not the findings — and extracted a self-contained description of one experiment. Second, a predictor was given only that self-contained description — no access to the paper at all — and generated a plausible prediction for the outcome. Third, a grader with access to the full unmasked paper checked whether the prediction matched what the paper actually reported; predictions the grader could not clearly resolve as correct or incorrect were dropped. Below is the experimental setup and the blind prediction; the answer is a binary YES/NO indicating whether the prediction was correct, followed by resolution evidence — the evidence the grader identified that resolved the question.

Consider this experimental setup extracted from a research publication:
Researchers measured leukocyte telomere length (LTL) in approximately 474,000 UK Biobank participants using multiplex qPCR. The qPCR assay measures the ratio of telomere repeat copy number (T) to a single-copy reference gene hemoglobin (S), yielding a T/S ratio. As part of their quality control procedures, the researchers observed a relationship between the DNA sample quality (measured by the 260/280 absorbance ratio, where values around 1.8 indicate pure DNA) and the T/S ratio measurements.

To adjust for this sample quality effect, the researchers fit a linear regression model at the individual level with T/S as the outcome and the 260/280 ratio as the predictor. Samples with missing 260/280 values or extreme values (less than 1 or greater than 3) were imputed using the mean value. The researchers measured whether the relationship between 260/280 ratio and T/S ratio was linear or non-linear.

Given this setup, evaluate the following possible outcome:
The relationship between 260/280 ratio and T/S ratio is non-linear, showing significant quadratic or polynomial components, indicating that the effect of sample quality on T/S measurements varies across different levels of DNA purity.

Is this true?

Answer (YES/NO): YES